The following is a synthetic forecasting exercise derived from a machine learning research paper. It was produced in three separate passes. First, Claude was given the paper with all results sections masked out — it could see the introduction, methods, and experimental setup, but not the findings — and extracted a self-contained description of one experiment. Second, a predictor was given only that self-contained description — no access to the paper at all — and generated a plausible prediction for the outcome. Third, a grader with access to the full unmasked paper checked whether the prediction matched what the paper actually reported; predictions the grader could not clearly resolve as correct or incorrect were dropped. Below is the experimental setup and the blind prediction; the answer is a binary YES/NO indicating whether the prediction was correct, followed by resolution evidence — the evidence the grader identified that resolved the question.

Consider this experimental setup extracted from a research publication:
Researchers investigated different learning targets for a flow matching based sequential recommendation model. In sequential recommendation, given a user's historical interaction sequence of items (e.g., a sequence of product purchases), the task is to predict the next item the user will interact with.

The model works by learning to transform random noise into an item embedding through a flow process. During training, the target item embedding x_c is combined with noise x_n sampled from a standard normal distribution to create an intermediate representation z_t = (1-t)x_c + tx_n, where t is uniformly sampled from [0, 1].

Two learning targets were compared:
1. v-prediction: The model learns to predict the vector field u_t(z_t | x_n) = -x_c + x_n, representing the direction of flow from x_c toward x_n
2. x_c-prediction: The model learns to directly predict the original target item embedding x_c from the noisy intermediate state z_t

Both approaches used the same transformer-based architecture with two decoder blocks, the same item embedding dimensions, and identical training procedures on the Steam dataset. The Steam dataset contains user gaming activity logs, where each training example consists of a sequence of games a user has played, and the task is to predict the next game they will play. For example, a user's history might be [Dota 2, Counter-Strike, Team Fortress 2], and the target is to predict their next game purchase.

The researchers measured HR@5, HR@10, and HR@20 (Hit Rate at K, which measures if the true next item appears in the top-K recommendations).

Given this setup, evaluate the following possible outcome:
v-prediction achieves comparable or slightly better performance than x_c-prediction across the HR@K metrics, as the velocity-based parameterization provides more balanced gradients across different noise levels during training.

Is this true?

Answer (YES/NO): NO